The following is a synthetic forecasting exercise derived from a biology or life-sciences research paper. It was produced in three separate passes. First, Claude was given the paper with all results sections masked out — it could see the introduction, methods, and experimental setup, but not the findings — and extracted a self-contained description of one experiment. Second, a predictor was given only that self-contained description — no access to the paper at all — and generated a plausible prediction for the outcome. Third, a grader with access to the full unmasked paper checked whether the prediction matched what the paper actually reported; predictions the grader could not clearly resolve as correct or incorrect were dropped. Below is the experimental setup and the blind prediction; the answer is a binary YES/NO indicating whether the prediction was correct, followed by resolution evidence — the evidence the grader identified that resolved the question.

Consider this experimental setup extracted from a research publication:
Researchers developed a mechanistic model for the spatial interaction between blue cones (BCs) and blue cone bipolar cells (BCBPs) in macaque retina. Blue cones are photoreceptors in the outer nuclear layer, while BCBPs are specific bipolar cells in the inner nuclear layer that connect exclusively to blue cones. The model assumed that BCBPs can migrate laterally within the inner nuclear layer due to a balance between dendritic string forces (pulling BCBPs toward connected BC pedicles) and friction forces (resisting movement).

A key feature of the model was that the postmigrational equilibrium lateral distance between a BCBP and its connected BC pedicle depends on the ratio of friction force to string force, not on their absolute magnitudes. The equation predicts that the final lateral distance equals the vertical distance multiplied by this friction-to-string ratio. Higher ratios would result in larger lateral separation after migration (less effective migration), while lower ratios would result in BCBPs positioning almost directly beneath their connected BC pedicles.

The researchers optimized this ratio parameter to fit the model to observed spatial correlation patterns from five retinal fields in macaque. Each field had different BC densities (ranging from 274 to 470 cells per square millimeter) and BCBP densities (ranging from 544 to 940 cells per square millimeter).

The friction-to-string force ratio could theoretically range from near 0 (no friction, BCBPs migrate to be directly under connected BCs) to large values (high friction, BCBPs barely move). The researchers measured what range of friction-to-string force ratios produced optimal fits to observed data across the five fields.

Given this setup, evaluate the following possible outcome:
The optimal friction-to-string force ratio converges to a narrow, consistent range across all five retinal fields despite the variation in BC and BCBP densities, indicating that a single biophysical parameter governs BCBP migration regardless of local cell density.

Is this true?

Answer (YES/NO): NO